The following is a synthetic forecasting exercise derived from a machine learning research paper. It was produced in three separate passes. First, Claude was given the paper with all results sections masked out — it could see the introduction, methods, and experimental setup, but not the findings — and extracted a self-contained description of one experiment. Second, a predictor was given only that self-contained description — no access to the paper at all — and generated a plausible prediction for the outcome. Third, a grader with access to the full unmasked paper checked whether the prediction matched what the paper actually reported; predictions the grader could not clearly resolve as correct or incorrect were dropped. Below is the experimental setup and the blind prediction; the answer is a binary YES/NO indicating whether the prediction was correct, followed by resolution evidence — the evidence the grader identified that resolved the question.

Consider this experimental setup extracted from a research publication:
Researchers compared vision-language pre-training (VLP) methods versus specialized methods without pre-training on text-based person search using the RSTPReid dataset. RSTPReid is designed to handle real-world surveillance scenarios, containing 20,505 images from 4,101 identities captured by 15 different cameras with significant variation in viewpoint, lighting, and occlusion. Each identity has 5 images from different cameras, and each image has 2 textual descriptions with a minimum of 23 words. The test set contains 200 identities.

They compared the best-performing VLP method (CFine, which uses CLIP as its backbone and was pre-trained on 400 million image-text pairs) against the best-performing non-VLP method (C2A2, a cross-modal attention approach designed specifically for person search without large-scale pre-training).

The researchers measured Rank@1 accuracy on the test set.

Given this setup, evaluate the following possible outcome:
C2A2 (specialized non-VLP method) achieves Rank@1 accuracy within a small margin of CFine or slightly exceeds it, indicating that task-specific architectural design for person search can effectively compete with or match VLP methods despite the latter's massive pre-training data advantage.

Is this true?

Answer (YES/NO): YES